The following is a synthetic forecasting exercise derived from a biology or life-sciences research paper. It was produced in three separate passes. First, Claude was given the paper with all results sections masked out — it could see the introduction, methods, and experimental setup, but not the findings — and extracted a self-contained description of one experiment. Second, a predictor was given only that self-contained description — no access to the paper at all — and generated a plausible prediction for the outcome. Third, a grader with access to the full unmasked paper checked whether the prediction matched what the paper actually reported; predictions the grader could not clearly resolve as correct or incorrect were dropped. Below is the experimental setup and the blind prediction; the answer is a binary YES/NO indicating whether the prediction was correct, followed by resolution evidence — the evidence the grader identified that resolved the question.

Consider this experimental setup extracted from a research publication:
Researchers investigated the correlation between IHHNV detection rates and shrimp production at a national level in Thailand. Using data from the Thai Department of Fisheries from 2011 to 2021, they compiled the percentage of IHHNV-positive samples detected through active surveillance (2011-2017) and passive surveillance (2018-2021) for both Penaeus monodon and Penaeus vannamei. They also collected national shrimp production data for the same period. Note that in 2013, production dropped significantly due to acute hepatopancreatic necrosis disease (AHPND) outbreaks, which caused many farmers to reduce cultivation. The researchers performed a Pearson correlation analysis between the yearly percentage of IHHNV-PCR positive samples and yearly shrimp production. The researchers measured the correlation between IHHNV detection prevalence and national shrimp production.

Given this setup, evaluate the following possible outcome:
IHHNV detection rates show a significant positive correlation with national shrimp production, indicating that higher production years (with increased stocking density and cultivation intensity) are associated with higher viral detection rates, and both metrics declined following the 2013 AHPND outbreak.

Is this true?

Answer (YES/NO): YES